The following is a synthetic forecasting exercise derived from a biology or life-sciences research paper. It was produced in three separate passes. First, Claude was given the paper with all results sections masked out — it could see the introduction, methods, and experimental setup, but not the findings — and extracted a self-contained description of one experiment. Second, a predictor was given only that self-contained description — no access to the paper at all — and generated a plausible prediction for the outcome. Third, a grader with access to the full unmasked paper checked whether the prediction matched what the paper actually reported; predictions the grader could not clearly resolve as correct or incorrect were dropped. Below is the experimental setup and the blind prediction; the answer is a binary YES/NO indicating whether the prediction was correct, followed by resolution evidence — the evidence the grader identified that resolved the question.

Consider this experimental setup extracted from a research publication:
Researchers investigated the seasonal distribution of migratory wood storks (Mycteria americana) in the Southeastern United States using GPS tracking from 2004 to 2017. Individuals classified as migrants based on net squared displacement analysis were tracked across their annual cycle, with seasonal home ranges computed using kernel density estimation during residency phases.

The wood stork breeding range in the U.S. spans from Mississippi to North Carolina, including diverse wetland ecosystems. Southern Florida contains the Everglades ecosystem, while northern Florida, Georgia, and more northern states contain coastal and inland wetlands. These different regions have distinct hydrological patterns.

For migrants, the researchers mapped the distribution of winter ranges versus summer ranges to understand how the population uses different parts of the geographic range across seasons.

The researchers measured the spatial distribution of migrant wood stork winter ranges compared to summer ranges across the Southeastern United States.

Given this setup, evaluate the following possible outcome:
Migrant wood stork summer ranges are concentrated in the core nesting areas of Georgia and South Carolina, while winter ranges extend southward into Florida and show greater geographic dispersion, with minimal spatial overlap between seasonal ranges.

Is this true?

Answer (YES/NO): NO